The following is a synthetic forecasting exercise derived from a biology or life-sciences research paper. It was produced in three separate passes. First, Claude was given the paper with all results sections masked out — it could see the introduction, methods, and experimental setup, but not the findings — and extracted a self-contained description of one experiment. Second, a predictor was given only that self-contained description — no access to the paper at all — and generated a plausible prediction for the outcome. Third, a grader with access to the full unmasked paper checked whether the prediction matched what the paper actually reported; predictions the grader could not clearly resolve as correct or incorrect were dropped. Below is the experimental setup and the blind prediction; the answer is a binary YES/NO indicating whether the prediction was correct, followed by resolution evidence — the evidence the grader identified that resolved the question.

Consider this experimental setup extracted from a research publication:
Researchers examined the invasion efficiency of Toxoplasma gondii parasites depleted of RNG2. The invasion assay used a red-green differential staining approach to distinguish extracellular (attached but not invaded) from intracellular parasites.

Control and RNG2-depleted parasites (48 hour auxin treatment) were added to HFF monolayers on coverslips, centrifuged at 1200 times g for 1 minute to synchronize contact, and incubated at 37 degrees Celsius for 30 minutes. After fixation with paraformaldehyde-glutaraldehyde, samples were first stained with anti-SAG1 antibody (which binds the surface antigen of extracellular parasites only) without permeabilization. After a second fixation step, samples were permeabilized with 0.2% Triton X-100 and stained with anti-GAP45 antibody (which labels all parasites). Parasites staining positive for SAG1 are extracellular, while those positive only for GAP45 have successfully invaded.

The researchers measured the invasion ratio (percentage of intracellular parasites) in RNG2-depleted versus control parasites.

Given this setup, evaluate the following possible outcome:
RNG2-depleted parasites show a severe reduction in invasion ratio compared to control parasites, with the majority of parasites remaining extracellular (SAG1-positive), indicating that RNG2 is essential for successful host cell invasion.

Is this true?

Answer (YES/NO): NO